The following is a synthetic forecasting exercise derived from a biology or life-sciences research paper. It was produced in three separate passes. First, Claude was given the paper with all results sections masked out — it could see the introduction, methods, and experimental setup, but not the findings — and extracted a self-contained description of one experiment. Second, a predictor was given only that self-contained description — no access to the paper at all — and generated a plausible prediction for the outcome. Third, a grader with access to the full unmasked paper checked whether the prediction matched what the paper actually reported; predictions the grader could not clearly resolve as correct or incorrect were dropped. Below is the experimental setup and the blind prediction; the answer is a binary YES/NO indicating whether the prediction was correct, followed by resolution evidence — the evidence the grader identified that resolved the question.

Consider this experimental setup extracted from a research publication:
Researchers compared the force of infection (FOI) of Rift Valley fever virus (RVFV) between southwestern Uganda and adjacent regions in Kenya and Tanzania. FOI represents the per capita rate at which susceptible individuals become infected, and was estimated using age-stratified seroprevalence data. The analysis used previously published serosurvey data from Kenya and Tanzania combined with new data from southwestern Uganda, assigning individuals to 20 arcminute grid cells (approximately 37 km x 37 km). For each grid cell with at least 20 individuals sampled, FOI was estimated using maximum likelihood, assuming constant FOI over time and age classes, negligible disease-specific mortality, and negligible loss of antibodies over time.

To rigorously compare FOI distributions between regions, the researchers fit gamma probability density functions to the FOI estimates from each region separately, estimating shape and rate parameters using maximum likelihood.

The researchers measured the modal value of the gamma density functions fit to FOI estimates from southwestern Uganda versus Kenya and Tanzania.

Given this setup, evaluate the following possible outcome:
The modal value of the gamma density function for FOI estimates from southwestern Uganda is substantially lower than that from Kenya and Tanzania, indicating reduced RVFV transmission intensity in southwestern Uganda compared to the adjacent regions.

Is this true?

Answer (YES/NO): NO